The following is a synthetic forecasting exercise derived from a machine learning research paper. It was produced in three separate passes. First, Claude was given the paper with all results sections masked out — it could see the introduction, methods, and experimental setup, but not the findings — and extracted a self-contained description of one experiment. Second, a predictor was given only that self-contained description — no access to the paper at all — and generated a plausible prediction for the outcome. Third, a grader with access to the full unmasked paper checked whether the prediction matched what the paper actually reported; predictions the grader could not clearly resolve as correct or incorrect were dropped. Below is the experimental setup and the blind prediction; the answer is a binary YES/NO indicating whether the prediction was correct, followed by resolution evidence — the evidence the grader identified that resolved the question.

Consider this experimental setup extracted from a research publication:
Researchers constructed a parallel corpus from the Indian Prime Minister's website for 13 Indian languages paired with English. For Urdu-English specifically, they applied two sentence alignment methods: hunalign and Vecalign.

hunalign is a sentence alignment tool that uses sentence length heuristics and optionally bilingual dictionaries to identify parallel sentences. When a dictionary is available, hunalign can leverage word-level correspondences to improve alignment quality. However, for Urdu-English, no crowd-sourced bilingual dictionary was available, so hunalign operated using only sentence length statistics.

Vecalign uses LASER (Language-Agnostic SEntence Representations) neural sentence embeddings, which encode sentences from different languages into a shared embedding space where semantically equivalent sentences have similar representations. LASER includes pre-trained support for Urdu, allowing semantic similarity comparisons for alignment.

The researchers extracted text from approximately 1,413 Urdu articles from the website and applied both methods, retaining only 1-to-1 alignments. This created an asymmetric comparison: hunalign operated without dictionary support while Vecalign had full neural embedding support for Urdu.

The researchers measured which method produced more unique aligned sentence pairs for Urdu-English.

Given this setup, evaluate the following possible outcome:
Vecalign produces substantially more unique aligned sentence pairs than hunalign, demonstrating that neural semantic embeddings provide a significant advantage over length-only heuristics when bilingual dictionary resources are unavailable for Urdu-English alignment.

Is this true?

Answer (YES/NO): NO